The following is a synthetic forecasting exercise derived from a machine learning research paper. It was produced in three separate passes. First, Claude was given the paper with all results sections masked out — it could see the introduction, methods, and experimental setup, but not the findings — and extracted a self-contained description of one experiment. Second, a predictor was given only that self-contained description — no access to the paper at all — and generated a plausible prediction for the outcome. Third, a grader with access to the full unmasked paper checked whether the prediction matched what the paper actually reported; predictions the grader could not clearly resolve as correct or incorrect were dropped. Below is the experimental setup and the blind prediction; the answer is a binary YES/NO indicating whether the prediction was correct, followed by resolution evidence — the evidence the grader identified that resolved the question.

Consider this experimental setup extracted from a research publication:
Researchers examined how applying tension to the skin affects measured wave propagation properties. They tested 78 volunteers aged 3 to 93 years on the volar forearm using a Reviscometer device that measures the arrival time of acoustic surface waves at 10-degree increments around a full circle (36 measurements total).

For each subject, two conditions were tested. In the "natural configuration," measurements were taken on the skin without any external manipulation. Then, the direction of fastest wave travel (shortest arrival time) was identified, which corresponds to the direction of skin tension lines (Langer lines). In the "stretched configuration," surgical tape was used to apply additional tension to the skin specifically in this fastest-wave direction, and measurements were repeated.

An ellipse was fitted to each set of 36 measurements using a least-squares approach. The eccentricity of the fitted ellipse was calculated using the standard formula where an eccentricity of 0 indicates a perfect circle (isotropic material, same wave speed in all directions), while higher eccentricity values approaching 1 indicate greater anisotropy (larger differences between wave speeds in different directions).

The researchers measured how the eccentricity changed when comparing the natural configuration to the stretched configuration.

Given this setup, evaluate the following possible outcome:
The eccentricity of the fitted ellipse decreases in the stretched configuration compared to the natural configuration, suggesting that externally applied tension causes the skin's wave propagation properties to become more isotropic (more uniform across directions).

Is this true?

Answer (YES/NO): NO